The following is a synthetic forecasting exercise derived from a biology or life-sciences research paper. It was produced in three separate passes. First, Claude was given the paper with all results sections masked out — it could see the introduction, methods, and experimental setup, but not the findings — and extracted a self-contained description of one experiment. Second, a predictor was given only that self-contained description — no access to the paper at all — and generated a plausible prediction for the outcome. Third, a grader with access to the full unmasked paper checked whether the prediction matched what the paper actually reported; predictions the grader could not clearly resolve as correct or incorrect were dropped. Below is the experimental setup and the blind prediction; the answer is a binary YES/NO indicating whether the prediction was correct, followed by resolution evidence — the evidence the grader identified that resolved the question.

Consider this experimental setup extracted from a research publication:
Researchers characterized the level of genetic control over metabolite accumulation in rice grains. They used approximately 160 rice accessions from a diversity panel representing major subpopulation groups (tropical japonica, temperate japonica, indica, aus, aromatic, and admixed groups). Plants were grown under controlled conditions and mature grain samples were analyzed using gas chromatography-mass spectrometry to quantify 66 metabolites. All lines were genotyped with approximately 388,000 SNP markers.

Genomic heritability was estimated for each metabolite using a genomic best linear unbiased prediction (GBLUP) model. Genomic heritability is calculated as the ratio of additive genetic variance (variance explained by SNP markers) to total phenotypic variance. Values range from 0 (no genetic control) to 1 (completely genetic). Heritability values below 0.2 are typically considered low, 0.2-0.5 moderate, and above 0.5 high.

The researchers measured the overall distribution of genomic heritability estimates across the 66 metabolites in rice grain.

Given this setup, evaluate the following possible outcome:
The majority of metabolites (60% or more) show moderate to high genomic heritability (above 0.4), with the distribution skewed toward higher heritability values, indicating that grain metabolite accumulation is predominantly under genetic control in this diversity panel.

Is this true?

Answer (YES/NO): NO